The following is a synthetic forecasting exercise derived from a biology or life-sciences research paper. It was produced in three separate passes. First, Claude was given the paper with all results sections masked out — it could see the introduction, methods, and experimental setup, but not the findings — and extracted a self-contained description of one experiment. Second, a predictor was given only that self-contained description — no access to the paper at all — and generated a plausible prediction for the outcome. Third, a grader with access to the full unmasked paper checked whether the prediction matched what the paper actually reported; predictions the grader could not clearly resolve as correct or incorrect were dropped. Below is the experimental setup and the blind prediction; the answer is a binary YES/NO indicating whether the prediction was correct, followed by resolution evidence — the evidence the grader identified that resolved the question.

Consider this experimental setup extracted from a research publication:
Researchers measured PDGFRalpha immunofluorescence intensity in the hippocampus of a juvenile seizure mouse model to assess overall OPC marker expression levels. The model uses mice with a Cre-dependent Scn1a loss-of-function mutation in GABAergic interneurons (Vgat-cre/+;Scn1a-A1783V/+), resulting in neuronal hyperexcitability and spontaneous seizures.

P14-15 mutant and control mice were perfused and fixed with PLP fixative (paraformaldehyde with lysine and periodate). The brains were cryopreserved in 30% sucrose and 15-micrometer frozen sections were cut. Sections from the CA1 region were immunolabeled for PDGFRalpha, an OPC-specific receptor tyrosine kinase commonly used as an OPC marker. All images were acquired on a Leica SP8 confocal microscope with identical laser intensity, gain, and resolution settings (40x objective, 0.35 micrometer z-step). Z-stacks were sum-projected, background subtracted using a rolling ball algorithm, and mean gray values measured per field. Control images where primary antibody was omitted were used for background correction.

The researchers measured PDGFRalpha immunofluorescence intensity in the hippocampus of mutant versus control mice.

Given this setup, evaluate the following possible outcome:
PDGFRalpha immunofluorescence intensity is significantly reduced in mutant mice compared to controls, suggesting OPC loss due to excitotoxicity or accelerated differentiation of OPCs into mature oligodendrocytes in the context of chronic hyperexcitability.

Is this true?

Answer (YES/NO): NO